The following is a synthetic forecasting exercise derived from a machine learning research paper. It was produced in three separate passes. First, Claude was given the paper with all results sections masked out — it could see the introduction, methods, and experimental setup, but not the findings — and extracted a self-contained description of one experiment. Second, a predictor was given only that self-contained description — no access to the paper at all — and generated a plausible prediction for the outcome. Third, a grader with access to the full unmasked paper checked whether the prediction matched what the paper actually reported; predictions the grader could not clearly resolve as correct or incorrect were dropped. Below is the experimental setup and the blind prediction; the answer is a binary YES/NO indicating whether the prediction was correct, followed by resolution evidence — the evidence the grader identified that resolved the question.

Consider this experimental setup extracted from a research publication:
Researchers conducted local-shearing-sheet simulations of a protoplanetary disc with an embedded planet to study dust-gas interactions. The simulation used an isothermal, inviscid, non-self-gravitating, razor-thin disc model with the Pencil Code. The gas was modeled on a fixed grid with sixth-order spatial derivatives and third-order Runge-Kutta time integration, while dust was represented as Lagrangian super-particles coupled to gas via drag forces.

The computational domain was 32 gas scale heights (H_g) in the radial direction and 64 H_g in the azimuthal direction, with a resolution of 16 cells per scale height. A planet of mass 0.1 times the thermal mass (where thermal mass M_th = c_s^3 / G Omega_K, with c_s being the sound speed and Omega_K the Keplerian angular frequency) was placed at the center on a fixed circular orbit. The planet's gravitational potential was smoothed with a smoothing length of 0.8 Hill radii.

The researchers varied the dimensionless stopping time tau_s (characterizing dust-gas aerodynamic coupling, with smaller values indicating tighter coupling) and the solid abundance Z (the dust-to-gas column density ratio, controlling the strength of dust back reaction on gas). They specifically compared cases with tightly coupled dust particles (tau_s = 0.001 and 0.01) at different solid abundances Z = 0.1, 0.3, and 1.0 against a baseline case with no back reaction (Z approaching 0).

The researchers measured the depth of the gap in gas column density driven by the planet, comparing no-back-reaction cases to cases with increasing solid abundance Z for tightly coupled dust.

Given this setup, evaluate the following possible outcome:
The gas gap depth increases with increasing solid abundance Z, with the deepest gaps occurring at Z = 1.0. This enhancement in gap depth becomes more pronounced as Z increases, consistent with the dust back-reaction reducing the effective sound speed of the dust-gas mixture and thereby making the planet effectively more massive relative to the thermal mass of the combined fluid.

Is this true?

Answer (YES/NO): YES